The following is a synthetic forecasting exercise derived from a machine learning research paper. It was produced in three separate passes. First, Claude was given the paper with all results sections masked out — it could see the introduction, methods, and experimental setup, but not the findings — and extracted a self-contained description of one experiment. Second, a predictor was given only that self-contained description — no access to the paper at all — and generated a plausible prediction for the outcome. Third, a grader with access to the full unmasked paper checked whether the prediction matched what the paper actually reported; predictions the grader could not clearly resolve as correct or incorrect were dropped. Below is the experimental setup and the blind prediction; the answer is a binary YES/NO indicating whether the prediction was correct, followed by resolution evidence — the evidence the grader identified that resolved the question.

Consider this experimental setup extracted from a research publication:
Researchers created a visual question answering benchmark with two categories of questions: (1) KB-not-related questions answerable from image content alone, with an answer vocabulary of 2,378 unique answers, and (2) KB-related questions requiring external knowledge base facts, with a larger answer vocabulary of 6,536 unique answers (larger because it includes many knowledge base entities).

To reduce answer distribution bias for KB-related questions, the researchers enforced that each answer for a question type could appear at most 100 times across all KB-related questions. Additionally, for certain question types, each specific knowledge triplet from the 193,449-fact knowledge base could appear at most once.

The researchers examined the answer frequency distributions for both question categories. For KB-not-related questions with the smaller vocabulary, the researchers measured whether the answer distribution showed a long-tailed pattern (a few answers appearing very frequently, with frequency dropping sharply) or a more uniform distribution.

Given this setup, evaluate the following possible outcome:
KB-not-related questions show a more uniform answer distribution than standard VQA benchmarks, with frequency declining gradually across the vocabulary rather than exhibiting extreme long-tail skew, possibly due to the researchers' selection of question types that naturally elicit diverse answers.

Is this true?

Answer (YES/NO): NO